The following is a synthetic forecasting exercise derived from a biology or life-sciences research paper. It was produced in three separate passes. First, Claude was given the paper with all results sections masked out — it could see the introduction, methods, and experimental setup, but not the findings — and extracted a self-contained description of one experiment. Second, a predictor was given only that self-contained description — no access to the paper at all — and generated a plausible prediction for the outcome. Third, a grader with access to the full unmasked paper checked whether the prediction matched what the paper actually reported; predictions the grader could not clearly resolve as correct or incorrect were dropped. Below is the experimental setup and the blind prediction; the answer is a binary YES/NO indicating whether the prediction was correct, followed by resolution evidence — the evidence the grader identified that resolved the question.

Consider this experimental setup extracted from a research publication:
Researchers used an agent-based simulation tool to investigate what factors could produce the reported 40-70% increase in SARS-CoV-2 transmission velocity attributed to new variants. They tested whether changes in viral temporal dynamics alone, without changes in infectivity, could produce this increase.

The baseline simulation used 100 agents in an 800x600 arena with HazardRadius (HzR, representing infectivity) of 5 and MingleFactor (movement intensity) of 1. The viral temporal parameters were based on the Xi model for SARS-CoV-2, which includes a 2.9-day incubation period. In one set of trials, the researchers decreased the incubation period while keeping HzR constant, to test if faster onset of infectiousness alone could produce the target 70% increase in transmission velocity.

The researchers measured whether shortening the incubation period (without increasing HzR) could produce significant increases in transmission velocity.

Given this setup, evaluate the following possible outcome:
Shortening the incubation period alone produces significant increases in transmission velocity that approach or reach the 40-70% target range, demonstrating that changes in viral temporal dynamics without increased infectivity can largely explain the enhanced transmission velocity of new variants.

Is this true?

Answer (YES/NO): NO